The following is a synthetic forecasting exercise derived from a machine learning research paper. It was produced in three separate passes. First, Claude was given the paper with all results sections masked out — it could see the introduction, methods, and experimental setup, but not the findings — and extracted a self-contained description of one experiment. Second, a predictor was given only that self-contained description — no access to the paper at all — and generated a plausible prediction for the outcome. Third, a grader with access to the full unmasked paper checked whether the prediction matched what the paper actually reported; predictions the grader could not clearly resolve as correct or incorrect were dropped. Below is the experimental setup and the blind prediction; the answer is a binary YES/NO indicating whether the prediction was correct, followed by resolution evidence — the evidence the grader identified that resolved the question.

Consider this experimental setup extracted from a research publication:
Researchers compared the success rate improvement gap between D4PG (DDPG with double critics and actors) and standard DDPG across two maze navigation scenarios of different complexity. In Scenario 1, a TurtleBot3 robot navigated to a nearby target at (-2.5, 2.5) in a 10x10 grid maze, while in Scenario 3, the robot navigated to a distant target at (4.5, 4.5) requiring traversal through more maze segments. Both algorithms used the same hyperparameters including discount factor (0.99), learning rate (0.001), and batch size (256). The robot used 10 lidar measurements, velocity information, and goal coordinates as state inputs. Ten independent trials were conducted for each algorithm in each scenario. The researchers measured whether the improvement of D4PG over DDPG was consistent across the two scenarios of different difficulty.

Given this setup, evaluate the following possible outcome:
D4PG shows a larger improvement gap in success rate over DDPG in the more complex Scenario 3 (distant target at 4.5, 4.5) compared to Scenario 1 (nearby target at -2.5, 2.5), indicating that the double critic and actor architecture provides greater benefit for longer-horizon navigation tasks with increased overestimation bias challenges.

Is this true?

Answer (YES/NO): NO